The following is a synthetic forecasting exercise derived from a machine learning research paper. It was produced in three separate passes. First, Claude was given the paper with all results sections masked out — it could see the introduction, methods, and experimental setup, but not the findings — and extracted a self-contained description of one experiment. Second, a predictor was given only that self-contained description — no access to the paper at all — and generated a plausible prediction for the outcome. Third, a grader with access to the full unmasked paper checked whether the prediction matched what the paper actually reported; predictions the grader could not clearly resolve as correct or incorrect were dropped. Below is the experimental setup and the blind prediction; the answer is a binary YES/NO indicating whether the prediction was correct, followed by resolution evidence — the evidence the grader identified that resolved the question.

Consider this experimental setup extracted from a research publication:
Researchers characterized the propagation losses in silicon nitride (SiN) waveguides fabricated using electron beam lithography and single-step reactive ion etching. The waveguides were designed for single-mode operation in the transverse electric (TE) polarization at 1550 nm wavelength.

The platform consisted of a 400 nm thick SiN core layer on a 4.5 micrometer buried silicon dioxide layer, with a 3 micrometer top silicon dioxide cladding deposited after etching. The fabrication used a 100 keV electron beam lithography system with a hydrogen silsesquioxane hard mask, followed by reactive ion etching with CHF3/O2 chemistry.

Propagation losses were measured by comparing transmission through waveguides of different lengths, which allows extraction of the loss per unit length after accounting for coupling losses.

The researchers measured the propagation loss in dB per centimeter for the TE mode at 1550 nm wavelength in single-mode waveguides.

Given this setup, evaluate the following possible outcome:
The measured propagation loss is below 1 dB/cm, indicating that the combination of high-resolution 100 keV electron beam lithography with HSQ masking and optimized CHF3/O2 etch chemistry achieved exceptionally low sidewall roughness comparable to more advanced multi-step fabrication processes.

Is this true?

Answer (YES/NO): NO